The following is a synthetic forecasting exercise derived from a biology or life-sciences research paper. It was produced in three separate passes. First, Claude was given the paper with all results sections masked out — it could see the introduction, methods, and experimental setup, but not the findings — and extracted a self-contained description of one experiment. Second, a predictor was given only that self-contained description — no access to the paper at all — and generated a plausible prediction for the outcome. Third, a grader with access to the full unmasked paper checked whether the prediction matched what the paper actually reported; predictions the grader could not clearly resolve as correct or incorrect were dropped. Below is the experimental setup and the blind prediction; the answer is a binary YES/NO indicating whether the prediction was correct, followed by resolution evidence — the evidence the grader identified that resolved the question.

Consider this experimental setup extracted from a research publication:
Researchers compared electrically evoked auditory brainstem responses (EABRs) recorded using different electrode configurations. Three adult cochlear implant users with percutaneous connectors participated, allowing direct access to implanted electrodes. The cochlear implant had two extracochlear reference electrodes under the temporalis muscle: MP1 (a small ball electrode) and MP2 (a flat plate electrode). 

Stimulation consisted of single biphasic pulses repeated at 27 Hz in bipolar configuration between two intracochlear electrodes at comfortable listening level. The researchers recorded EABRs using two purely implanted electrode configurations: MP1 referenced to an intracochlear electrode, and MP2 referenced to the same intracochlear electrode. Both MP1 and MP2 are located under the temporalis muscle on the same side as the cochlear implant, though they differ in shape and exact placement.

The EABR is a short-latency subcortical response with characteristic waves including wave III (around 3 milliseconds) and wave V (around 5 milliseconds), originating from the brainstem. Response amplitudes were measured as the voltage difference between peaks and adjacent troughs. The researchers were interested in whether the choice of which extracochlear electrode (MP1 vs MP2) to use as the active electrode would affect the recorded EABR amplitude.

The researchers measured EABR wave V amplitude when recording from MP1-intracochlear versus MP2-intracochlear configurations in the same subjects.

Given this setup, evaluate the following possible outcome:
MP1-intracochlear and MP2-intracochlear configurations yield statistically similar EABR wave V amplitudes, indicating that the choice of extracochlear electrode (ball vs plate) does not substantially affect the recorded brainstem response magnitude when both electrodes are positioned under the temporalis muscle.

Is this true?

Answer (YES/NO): YES